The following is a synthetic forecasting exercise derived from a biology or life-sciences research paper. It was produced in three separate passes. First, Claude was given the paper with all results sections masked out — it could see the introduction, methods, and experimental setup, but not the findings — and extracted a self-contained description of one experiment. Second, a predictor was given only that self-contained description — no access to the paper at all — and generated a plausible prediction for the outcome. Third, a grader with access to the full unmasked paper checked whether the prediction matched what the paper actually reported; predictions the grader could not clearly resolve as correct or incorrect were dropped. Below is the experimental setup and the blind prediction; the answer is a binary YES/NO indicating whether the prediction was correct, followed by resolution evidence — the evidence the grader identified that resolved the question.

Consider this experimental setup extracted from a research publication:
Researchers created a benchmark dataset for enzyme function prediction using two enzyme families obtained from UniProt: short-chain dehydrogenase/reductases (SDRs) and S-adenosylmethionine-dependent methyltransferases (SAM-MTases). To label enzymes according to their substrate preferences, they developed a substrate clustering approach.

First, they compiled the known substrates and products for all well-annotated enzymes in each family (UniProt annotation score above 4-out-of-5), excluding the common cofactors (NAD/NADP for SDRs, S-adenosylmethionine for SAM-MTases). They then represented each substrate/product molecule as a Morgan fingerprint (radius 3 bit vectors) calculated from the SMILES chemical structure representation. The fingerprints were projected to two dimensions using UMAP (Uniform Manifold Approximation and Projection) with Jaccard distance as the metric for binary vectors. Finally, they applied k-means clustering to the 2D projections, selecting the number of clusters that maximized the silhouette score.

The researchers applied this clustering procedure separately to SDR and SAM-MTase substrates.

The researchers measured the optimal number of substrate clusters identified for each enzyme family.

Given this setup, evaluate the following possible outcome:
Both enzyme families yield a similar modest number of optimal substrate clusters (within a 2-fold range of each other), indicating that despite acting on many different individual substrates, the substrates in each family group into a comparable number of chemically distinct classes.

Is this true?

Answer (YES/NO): YES